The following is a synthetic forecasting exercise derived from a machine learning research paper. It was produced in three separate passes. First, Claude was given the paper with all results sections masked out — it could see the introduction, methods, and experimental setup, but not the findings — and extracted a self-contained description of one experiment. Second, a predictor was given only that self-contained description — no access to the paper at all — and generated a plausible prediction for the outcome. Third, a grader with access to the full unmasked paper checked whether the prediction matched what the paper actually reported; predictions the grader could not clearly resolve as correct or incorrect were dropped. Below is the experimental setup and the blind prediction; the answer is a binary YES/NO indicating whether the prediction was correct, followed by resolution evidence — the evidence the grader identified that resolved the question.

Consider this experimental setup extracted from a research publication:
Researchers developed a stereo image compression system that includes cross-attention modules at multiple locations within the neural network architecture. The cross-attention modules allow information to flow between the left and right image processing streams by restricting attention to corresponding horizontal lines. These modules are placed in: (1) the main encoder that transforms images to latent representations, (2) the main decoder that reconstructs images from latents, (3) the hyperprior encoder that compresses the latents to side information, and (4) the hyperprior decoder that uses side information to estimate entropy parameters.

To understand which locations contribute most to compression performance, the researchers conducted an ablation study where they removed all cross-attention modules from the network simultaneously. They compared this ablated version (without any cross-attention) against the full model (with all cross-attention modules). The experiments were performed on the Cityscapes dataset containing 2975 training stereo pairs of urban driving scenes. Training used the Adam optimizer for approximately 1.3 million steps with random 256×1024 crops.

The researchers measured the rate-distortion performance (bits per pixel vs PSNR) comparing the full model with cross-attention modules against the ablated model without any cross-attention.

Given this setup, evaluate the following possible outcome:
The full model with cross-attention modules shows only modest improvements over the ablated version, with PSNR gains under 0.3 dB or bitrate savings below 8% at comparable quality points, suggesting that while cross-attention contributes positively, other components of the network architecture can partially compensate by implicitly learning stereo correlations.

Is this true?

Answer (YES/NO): NO